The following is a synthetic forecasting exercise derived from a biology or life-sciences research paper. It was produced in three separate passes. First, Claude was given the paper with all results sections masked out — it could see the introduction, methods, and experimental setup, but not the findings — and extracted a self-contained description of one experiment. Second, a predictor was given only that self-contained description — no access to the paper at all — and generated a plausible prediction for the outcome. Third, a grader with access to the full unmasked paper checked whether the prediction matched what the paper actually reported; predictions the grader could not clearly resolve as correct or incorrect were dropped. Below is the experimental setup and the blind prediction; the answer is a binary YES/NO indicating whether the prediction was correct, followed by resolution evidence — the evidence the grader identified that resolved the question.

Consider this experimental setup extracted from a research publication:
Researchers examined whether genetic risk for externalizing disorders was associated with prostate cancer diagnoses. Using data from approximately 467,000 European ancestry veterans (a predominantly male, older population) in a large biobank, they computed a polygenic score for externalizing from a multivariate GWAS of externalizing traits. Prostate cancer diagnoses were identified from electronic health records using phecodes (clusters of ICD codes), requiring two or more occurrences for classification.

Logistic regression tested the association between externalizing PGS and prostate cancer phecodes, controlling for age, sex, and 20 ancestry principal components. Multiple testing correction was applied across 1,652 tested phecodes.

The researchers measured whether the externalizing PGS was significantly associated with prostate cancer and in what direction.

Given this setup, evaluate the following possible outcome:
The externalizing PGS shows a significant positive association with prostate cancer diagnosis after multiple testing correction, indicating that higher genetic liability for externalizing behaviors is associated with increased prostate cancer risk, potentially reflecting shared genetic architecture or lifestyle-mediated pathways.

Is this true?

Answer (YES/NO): NO